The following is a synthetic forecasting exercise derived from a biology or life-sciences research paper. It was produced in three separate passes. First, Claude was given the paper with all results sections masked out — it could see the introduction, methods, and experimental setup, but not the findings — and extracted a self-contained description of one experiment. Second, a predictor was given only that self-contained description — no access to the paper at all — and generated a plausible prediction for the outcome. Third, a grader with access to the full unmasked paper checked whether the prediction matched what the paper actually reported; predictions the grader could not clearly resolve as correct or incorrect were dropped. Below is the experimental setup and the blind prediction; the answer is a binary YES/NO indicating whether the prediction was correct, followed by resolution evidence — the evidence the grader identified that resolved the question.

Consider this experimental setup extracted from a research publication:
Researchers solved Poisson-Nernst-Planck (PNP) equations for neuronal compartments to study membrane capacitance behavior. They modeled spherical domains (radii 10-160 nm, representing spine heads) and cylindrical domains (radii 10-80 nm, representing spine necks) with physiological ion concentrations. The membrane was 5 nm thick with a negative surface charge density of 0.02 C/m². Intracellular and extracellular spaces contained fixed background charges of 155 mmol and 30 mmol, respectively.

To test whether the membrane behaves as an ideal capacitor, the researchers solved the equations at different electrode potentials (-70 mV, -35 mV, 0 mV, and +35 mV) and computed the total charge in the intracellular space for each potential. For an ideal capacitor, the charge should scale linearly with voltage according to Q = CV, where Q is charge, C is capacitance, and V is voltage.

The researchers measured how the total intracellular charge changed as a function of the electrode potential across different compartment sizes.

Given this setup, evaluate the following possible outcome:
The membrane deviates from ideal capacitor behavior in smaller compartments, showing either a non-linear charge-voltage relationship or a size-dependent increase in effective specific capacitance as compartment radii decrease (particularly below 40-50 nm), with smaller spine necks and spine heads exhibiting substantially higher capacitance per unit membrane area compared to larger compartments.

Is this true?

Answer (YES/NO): NO